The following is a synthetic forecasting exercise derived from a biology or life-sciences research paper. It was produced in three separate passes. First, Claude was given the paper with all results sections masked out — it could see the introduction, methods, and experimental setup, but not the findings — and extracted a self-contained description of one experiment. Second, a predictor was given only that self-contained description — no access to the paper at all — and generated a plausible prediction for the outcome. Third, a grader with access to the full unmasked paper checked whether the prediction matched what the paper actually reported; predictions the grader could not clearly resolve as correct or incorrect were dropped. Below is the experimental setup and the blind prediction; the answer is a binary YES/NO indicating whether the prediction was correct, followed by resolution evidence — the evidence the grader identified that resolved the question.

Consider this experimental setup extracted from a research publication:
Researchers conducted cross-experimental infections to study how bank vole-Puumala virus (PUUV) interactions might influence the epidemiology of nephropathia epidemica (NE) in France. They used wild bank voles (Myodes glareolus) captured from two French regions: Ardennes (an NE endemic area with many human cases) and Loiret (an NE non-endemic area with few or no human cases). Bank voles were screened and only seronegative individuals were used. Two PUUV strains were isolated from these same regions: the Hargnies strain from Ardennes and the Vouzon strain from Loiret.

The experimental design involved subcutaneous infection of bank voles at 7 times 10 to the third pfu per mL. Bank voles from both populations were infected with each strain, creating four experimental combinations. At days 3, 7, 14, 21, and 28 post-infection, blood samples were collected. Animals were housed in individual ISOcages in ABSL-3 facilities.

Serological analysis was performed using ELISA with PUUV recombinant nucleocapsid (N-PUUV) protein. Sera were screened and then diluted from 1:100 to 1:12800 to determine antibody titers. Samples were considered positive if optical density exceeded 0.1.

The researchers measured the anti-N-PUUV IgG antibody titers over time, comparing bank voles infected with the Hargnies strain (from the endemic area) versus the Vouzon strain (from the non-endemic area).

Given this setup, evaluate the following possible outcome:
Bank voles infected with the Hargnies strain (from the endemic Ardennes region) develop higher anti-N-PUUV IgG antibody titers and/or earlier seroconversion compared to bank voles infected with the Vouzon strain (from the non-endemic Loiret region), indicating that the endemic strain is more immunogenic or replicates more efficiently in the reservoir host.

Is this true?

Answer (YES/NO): YES